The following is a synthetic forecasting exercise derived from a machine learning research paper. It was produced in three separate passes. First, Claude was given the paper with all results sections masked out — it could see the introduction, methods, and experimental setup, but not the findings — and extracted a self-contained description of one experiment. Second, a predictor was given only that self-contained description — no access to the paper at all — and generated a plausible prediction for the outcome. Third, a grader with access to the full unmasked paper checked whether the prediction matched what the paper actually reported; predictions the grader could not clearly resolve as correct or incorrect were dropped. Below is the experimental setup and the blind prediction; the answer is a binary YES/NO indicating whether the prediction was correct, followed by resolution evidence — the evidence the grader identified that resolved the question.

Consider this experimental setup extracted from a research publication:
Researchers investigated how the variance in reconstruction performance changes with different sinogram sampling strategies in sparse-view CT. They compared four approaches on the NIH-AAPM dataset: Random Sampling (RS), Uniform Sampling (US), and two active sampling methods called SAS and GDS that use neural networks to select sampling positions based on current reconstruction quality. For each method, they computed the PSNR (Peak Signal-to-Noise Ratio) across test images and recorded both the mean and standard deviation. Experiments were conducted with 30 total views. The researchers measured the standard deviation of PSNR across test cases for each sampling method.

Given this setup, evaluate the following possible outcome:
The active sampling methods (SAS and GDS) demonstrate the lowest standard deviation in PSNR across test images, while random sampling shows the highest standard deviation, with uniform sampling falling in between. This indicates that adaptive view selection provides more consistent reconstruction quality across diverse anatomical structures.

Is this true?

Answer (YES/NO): NO